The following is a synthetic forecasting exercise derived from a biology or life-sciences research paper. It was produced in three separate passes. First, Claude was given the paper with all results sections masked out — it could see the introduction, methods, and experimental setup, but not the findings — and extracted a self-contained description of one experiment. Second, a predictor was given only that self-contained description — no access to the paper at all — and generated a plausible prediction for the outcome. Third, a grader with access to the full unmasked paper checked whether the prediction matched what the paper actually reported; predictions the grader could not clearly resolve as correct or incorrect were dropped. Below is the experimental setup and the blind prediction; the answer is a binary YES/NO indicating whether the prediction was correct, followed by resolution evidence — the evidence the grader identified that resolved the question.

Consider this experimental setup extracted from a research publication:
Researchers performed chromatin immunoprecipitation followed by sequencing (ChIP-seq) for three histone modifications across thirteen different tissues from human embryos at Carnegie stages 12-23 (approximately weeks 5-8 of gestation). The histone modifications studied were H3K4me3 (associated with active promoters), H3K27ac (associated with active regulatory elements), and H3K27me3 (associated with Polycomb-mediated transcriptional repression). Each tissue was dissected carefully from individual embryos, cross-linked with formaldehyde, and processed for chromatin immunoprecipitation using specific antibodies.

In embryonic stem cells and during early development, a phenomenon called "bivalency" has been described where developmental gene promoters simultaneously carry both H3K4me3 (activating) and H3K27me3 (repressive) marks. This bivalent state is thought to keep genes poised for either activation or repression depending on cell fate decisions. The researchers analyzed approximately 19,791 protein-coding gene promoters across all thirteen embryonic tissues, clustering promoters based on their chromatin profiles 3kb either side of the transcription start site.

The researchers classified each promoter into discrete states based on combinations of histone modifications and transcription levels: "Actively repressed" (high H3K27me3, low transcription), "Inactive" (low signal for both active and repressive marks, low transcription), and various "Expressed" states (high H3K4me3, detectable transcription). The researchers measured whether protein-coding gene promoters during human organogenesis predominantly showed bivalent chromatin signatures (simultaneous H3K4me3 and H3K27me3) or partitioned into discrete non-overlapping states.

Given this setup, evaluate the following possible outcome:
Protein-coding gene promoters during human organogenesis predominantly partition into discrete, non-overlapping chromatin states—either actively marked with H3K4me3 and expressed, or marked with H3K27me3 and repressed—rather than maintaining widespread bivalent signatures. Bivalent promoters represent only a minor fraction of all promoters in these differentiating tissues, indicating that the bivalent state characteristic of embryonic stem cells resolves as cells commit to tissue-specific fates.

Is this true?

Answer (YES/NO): YES